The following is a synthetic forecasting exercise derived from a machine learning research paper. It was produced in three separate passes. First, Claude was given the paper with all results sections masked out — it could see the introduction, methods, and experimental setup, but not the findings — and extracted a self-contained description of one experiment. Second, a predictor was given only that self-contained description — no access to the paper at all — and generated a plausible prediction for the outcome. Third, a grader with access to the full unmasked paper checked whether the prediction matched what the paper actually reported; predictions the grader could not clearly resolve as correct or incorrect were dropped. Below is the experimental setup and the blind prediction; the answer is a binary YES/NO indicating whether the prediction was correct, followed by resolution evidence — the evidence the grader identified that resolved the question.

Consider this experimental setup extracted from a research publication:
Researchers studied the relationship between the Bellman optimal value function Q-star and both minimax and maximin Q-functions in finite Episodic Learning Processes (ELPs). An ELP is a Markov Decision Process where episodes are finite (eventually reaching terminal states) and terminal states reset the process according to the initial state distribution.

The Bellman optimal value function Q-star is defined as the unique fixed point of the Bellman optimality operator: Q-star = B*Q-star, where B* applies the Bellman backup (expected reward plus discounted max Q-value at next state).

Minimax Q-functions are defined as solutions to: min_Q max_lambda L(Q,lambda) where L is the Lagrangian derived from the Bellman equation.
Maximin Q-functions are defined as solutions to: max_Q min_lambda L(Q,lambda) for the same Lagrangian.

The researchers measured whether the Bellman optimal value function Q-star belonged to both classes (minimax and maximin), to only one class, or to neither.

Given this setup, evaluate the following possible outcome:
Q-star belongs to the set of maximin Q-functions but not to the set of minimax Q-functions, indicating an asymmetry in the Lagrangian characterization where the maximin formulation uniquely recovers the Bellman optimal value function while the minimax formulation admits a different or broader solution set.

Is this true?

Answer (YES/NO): NO